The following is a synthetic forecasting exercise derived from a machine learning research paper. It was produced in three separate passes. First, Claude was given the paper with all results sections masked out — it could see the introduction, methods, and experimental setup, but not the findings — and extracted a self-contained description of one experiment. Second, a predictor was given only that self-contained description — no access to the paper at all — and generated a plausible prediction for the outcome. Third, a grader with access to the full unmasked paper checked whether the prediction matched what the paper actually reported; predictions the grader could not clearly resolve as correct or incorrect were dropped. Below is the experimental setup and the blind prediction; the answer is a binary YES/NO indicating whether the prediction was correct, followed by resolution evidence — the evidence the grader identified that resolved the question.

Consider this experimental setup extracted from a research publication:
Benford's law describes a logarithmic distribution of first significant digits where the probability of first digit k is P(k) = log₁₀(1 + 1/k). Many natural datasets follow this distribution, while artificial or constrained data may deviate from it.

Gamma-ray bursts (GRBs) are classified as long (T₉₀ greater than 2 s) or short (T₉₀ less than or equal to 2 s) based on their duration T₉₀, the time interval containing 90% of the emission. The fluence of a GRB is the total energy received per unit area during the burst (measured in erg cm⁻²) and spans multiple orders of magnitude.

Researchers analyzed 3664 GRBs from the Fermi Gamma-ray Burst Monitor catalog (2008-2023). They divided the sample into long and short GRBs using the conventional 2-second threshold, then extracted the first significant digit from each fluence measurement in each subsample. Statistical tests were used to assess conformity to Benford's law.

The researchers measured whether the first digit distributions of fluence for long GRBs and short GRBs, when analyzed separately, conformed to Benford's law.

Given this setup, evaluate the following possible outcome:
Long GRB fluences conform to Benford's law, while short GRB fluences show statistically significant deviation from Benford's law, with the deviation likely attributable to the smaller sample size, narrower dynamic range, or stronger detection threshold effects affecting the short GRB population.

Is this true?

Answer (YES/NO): NO